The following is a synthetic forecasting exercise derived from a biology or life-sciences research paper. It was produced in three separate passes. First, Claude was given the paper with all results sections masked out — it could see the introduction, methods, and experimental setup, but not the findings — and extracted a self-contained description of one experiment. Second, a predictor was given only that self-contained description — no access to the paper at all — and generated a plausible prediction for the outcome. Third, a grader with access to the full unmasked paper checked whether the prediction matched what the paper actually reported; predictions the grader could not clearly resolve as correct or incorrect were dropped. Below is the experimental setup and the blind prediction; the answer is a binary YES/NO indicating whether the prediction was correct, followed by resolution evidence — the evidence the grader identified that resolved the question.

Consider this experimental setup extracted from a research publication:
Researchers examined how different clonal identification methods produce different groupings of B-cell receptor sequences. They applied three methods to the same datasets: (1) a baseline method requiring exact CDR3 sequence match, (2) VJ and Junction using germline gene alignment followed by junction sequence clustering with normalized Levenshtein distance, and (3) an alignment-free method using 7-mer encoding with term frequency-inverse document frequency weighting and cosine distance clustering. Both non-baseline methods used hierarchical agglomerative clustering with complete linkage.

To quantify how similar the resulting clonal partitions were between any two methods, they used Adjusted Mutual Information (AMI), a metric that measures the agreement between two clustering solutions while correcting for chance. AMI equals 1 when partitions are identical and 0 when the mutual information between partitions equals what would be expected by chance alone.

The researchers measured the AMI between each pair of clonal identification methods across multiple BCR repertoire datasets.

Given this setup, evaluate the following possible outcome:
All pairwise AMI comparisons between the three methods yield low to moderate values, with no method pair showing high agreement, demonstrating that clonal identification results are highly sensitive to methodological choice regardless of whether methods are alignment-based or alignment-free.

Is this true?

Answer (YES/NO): NO